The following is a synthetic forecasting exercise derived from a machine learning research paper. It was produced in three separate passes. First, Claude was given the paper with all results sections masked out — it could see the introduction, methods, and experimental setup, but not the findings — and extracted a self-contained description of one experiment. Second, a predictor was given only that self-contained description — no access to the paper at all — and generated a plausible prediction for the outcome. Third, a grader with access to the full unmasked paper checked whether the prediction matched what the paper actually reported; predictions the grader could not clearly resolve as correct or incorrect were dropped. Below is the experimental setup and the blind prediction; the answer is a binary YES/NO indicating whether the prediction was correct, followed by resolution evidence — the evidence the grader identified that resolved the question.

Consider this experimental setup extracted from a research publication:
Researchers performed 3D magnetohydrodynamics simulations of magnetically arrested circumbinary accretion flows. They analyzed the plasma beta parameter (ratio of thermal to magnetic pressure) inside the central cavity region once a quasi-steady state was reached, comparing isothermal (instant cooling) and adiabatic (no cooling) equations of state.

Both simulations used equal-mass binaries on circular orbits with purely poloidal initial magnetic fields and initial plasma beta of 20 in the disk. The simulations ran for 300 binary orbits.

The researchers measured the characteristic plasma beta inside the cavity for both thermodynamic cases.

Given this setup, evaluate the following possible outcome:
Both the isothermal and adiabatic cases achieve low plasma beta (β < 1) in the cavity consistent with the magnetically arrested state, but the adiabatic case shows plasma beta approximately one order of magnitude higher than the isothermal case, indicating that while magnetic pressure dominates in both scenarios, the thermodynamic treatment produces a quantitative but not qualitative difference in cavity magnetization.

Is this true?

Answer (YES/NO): NO